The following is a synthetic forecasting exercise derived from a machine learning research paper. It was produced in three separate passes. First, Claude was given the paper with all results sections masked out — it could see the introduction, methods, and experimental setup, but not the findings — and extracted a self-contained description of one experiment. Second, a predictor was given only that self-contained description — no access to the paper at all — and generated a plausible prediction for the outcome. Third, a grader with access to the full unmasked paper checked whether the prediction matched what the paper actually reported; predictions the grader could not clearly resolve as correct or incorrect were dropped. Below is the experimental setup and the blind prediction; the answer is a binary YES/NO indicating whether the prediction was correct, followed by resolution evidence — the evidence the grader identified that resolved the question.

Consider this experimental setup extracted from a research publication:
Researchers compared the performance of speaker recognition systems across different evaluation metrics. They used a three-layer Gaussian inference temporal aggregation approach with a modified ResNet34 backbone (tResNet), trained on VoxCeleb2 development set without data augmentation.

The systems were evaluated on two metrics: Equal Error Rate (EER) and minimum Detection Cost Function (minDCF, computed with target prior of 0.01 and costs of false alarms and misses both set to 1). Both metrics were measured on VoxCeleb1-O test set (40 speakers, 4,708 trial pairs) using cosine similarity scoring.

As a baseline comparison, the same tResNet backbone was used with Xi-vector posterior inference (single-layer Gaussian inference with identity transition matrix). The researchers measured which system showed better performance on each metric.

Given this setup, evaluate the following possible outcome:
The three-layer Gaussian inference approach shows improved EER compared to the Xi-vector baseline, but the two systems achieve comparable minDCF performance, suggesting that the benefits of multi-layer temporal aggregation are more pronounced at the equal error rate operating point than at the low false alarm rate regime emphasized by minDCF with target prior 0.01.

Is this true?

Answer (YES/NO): YES